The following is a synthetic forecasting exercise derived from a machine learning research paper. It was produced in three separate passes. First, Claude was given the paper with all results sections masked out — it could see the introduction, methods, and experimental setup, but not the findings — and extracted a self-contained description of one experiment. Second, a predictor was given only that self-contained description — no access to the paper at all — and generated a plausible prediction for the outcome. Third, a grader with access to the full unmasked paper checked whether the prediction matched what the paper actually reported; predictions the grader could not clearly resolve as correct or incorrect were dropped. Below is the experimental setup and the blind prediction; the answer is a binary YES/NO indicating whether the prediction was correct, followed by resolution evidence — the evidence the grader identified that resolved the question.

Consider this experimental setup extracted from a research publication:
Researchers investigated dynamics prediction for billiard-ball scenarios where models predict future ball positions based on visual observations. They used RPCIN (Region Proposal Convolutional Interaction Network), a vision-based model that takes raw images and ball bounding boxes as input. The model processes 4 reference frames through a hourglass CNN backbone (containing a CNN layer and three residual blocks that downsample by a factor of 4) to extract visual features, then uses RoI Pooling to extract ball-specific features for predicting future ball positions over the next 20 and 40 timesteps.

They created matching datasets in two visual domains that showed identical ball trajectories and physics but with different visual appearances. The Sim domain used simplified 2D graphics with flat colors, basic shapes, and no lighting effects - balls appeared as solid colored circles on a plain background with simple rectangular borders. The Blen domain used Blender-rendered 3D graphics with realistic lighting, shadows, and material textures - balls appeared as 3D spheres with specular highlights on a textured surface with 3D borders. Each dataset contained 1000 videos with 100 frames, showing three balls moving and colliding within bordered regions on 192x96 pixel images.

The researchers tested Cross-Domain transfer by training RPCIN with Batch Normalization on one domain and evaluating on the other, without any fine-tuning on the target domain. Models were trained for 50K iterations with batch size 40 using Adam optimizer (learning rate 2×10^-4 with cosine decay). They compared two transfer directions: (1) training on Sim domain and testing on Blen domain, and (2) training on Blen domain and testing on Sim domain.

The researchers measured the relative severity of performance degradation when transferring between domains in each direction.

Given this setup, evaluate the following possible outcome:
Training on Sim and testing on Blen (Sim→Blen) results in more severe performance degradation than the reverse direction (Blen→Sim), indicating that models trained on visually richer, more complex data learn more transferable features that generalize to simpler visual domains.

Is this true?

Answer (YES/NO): NO